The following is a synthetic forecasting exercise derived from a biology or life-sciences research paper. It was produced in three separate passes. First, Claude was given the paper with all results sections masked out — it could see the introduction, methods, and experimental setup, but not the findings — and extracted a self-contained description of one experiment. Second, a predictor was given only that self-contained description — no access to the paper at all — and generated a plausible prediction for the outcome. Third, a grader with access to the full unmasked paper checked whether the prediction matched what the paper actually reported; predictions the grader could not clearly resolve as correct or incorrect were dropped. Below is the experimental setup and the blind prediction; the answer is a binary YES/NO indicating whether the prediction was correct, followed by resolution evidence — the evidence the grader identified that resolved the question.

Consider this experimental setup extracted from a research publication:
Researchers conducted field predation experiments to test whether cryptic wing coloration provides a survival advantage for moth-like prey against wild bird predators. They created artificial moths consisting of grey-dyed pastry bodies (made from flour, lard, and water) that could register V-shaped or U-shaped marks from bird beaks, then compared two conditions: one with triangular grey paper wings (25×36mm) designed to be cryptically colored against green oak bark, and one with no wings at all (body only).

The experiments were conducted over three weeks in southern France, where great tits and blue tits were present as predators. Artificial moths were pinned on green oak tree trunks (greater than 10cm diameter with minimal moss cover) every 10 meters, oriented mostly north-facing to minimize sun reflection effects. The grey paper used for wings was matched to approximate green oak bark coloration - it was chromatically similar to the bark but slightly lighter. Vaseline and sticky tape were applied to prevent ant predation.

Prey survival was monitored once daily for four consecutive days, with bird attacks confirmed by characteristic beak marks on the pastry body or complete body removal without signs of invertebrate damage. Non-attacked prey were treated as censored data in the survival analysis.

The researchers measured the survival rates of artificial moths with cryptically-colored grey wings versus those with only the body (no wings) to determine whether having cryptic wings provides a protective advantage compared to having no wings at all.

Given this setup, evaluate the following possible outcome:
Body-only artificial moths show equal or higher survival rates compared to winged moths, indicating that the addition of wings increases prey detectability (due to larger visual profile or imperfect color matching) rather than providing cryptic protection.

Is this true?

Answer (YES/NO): YES